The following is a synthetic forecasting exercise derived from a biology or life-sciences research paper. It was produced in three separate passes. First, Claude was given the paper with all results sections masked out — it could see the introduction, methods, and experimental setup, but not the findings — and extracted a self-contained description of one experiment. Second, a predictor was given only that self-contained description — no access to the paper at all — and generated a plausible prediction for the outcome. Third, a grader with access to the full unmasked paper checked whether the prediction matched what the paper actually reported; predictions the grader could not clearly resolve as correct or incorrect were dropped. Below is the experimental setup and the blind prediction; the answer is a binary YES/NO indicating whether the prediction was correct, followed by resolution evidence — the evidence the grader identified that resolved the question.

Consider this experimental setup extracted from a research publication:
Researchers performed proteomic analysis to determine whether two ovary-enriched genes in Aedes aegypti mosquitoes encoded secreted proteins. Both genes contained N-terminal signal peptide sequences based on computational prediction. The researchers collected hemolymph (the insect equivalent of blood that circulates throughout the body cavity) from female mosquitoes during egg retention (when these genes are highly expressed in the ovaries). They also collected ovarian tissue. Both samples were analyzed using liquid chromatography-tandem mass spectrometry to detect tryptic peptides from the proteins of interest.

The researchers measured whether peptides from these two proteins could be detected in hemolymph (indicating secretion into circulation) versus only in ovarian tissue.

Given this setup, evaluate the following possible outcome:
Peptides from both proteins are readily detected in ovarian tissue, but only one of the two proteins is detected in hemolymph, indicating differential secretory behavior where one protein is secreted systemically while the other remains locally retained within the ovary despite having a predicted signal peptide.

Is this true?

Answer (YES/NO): NO